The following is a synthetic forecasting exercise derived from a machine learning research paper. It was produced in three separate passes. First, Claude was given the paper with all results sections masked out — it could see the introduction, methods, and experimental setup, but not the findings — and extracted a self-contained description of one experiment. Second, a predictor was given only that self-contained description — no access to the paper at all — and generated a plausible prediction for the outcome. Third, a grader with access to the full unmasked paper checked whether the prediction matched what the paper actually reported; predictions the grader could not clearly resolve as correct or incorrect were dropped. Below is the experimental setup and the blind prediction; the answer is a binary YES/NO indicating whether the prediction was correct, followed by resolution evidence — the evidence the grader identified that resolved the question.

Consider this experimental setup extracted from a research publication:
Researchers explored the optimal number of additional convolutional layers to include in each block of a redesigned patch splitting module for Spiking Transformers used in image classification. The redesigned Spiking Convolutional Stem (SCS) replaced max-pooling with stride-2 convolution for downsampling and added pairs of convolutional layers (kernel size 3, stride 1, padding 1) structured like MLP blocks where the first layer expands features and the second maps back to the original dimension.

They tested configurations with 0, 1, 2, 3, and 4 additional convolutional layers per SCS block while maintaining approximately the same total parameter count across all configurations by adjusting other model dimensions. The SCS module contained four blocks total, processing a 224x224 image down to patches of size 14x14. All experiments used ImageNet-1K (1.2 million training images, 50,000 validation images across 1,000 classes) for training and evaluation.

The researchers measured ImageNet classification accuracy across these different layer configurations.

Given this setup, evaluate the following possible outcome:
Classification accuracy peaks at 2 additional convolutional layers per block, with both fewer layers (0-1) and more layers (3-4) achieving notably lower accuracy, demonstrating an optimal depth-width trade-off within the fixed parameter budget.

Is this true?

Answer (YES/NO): YES